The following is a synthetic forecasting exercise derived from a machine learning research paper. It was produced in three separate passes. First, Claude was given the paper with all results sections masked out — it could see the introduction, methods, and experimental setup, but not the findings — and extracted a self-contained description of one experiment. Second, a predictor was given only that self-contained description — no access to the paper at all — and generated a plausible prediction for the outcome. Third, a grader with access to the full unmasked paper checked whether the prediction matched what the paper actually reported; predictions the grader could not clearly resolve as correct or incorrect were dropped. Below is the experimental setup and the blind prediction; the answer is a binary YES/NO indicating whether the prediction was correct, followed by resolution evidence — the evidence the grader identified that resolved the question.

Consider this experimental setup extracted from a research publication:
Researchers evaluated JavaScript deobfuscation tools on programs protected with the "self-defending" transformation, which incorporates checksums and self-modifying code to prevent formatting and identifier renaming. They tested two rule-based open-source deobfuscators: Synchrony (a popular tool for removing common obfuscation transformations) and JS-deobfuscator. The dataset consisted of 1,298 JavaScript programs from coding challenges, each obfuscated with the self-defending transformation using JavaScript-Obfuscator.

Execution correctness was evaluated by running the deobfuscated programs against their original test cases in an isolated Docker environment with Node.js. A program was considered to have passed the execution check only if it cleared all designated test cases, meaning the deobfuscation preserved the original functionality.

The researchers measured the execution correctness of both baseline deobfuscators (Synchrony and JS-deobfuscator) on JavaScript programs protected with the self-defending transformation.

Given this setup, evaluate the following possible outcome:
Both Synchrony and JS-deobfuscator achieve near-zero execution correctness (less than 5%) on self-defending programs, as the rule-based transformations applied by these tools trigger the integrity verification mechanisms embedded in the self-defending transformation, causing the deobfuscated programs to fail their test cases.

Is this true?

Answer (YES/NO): YES